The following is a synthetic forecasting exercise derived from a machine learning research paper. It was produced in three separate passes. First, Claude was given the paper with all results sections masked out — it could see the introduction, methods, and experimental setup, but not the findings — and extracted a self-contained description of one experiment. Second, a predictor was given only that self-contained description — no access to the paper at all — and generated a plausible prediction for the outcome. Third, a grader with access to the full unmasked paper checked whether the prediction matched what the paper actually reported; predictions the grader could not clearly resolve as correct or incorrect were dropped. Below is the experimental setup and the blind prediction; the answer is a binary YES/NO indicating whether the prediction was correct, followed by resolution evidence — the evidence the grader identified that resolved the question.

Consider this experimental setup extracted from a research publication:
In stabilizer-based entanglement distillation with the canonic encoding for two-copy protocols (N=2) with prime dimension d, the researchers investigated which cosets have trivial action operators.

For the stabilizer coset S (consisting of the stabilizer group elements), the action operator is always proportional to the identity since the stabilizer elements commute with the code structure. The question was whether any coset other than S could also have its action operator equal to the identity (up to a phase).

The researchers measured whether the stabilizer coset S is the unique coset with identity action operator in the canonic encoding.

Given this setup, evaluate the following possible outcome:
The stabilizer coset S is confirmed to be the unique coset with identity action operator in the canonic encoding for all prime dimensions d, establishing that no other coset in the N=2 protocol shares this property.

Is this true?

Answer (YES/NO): YES